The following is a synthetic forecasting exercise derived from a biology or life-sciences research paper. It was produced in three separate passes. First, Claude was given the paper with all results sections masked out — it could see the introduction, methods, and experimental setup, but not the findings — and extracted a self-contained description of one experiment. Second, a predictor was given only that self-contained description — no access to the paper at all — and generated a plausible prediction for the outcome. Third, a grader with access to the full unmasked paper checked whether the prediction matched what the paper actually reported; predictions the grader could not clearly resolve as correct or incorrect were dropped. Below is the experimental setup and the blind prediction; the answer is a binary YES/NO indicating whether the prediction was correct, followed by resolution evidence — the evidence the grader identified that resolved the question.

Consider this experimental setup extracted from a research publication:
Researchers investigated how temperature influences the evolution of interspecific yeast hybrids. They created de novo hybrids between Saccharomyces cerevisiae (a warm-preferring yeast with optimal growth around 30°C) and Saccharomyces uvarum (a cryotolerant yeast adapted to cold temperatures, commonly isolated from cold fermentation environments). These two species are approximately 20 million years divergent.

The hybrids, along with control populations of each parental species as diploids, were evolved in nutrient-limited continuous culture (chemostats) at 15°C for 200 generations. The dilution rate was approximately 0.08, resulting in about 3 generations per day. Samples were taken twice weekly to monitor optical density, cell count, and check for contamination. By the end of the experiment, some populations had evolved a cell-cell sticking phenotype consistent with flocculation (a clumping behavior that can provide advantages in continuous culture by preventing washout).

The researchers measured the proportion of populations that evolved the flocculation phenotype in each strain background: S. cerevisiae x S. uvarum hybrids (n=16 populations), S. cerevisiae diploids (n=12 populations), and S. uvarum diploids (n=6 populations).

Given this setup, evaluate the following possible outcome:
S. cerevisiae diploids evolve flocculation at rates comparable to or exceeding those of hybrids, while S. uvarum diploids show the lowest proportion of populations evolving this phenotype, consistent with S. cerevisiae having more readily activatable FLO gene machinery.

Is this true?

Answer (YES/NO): YES